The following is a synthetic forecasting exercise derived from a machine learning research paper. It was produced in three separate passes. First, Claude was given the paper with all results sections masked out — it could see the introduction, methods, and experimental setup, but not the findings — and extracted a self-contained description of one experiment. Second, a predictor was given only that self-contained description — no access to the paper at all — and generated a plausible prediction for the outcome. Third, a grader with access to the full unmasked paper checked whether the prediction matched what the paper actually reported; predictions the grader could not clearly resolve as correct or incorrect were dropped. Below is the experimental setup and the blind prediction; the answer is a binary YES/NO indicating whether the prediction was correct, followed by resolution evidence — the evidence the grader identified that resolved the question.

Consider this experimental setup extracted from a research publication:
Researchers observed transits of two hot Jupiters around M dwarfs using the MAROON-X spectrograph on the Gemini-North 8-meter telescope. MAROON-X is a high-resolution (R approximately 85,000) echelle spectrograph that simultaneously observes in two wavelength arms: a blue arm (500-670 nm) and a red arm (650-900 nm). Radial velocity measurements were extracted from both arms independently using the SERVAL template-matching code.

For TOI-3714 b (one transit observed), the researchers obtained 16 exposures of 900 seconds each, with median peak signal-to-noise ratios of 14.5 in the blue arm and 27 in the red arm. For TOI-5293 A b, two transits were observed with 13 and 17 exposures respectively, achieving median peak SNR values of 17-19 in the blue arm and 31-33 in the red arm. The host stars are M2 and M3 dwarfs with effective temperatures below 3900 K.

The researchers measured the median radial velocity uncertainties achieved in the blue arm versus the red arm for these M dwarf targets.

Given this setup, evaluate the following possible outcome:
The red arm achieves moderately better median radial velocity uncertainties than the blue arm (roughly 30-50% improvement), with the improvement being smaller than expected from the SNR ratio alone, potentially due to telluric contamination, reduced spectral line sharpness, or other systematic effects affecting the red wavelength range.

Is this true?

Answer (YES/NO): NO